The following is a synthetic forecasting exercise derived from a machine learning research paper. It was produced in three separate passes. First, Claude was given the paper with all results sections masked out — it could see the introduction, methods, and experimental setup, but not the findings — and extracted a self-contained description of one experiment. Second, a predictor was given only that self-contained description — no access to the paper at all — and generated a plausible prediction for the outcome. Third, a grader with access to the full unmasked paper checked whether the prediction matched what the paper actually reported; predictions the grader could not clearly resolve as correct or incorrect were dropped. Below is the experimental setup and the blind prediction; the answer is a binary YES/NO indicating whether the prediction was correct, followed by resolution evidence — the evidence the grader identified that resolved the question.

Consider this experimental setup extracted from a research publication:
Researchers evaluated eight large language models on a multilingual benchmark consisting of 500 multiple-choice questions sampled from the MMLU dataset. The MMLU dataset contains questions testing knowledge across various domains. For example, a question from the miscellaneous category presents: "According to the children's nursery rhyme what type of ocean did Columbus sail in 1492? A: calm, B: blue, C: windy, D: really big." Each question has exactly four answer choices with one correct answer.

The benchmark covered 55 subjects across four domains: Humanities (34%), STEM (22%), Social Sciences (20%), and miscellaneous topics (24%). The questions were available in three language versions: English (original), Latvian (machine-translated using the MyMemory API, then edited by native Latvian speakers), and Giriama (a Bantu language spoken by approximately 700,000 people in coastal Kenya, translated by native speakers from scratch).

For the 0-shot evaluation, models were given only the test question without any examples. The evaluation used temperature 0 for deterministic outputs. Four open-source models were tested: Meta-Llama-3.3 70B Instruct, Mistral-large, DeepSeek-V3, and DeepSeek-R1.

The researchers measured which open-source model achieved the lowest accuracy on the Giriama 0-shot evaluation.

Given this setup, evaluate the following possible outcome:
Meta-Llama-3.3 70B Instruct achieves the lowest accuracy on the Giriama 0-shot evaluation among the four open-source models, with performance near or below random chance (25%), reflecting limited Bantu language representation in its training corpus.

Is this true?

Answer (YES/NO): NO